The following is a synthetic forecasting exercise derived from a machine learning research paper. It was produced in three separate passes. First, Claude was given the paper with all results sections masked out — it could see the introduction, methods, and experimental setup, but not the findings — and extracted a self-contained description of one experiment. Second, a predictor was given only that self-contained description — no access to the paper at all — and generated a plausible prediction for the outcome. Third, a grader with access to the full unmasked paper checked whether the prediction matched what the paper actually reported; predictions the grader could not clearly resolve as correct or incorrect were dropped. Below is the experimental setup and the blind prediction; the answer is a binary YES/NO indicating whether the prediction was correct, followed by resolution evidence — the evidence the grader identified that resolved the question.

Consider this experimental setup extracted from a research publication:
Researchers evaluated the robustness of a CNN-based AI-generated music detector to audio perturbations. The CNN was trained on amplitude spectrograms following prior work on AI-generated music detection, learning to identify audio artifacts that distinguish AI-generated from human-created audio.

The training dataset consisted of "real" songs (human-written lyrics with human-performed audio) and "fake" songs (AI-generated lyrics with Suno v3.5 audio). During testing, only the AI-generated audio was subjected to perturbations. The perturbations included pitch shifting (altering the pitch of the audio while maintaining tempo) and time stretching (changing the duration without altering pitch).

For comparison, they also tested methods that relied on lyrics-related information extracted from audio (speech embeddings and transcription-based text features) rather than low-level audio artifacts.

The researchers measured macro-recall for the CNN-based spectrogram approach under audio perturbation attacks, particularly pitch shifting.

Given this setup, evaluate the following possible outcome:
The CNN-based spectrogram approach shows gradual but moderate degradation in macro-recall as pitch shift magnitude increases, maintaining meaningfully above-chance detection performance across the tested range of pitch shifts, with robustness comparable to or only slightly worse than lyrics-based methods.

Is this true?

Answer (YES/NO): NO